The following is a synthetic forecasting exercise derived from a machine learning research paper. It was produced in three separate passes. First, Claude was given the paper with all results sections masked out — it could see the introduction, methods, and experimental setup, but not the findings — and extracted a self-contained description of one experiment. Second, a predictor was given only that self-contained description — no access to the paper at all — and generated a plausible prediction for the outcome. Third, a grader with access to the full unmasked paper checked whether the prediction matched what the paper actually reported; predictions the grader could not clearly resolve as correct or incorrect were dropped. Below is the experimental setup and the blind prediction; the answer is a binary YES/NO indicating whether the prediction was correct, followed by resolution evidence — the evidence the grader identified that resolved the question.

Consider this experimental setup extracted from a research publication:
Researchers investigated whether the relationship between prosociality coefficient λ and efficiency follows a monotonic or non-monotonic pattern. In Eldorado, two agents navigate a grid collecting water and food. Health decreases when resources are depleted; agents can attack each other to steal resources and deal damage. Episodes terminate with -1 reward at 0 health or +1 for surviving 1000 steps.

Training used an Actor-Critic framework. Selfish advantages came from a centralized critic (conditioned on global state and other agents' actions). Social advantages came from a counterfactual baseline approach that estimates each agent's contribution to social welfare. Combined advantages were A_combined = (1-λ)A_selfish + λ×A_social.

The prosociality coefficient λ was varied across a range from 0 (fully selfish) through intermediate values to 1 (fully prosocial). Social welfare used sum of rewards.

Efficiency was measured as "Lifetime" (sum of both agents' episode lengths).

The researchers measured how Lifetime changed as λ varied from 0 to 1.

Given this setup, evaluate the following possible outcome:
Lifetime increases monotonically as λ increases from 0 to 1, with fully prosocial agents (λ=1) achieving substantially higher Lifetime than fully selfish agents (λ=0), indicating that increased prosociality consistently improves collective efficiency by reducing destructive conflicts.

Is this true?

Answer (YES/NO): NO